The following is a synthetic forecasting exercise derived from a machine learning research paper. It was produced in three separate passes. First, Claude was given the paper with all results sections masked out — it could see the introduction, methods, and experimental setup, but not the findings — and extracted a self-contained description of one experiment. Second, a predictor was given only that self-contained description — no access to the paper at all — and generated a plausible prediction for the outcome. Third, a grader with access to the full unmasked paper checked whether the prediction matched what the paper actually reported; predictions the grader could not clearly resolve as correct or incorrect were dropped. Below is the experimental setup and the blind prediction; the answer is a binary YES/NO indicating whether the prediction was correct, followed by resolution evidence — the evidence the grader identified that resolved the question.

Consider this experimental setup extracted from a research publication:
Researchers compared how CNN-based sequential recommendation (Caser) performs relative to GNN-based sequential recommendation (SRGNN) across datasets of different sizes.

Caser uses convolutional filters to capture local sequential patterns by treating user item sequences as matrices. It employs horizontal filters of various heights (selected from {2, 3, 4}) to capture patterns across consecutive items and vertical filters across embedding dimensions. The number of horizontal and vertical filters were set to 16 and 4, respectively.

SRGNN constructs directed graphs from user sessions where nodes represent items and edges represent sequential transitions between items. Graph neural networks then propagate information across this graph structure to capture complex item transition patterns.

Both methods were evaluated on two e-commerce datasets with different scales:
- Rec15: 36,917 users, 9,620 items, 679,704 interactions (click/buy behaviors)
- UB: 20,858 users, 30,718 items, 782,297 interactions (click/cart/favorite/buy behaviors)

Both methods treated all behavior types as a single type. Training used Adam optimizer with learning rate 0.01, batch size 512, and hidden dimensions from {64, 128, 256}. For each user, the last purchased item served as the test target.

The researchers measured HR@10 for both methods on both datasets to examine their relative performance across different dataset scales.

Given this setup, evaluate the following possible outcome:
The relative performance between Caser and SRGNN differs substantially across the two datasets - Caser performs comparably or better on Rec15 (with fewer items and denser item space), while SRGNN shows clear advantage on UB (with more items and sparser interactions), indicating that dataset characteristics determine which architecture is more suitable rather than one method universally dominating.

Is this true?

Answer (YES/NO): NO